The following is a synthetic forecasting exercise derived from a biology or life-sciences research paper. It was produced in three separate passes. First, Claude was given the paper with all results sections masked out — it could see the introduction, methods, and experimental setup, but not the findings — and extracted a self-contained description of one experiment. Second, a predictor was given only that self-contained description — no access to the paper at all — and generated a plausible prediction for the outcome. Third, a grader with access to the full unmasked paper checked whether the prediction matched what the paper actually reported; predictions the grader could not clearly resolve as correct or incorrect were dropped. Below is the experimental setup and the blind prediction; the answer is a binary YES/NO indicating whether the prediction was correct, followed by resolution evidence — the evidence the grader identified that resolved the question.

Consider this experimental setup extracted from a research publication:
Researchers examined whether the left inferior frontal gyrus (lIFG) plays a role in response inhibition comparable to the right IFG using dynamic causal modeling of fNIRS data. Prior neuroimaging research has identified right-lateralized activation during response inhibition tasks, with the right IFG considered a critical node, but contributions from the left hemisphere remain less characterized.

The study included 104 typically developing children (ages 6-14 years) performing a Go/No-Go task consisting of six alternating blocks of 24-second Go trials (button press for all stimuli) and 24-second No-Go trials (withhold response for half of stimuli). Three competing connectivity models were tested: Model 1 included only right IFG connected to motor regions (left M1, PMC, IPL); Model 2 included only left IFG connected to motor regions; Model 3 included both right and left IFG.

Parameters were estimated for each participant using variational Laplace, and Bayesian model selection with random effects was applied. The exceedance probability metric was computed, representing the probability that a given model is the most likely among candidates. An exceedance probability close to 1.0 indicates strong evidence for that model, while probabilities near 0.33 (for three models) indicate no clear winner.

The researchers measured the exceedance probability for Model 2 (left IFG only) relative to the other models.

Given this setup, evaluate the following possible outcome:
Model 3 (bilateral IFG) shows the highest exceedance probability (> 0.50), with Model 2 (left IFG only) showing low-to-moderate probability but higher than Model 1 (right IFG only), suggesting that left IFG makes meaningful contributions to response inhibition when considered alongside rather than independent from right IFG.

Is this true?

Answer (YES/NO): NO